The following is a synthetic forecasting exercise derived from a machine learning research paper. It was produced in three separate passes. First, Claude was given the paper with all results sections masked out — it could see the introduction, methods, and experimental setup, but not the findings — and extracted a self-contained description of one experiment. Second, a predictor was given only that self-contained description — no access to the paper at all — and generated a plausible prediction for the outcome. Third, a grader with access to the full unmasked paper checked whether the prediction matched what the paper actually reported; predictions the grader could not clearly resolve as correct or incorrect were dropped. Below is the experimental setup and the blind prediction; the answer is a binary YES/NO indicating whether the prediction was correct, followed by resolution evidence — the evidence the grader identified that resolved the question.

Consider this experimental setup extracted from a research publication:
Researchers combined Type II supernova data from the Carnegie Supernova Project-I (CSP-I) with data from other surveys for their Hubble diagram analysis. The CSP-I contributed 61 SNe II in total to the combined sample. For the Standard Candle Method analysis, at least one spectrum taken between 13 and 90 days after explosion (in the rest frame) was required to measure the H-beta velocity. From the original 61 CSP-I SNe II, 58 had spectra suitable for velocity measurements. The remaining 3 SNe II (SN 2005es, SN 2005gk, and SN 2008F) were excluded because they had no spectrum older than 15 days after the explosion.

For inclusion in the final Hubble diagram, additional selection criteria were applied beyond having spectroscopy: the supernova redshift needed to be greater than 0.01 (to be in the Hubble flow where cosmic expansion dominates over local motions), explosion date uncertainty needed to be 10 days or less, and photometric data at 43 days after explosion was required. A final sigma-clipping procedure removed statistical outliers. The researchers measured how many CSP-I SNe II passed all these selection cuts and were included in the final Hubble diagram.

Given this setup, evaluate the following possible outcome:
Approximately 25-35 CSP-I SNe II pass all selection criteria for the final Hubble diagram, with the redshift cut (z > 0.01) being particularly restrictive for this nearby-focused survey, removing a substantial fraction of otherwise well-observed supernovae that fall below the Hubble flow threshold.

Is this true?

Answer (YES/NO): NO